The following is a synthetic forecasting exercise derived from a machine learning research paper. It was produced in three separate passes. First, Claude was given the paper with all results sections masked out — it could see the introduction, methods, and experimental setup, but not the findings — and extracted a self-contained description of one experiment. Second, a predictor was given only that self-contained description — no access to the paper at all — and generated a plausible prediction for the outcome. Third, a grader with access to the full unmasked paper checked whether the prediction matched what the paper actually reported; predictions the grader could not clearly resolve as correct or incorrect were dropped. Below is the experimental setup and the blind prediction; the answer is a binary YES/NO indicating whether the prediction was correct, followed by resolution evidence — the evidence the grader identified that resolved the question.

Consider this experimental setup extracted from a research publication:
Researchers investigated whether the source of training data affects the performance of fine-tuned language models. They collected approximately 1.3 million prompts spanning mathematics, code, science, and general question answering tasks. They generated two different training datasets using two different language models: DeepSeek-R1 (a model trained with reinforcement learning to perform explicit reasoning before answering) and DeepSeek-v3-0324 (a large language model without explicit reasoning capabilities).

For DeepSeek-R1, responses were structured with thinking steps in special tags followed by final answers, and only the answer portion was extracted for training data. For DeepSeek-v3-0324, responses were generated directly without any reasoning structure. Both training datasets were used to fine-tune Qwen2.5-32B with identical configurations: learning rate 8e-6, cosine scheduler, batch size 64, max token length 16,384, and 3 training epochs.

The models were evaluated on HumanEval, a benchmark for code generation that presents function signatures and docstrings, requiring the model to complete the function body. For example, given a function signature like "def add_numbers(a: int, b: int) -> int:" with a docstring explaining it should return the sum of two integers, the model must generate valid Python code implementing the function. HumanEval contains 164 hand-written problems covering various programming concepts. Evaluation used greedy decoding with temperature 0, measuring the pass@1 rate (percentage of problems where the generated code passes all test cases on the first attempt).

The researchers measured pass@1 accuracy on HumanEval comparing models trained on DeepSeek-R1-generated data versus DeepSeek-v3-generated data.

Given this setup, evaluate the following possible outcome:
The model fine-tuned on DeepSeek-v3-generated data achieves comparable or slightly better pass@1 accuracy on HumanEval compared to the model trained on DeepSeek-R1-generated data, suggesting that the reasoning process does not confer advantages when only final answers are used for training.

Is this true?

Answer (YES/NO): YES